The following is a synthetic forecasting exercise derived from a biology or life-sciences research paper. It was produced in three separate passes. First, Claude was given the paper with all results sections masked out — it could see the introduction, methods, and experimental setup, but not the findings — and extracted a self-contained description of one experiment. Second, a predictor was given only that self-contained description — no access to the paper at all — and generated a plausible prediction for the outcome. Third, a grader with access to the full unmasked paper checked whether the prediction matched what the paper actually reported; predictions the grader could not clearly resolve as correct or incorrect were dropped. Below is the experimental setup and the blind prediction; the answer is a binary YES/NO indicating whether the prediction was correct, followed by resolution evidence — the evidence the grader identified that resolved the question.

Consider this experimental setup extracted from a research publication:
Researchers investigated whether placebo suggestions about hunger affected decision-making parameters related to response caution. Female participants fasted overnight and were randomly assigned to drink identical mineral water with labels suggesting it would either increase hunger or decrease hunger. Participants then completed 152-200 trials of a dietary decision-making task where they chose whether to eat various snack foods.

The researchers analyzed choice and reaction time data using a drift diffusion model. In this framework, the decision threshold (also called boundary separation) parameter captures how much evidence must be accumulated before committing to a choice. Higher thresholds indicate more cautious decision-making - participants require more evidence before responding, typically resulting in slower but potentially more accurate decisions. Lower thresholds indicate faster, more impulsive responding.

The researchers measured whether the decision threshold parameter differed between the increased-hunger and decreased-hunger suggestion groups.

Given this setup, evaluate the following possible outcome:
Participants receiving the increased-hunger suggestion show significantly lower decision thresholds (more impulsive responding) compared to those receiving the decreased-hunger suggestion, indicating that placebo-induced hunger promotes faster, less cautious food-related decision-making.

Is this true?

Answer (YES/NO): NO